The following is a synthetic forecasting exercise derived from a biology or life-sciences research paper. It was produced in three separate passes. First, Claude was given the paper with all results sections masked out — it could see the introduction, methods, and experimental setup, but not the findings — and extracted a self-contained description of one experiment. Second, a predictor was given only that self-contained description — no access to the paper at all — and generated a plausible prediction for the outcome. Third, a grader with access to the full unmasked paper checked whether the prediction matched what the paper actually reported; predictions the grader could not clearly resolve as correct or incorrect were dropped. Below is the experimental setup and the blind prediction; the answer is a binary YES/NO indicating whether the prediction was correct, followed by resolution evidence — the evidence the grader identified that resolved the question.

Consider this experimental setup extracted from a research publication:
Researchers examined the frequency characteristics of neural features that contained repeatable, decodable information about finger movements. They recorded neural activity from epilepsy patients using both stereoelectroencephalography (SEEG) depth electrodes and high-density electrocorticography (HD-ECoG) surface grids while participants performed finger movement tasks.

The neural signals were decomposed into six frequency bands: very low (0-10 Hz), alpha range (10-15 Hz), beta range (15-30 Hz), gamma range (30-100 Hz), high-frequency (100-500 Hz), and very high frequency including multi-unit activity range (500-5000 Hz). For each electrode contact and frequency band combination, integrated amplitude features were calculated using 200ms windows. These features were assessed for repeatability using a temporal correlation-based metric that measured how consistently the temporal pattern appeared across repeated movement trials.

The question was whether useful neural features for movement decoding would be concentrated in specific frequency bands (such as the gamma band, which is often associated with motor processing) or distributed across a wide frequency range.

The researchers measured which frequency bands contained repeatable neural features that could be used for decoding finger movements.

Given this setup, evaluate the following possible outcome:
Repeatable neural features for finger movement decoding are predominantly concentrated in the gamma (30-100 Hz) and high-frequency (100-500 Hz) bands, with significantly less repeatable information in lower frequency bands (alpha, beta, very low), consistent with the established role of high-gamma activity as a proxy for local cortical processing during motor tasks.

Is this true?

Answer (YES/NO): NO